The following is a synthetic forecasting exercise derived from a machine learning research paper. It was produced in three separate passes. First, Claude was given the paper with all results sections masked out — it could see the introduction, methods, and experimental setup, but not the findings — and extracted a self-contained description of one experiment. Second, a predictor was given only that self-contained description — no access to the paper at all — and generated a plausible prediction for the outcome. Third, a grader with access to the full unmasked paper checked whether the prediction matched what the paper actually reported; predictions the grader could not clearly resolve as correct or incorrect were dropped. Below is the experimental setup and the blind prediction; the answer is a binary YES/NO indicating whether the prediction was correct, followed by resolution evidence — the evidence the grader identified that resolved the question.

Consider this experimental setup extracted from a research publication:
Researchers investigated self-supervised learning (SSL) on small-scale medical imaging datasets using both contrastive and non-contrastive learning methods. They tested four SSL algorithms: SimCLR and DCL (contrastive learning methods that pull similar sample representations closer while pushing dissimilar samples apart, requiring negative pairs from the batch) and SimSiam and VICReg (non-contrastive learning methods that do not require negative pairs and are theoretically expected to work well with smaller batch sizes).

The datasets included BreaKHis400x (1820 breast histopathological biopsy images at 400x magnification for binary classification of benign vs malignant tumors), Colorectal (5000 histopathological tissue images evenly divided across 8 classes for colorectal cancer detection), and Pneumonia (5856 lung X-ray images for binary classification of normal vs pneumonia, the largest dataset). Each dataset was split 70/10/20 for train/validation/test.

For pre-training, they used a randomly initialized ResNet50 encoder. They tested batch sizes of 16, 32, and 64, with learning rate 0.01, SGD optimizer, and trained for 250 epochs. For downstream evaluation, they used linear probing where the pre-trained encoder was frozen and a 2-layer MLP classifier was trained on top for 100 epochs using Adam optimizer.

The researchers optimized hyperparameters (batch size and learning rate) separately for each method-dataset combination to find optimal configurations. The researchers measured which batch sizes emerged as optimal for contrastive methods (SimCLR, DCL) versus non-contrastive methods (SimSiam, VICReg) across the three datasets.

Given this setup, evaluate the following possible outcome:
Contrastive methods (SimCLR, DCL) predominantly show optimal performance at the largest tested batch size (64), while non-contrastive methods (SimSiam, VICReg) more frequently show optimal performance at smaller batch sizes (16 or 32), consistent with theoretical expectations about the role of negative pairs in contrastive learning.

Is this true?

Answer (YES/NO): NO